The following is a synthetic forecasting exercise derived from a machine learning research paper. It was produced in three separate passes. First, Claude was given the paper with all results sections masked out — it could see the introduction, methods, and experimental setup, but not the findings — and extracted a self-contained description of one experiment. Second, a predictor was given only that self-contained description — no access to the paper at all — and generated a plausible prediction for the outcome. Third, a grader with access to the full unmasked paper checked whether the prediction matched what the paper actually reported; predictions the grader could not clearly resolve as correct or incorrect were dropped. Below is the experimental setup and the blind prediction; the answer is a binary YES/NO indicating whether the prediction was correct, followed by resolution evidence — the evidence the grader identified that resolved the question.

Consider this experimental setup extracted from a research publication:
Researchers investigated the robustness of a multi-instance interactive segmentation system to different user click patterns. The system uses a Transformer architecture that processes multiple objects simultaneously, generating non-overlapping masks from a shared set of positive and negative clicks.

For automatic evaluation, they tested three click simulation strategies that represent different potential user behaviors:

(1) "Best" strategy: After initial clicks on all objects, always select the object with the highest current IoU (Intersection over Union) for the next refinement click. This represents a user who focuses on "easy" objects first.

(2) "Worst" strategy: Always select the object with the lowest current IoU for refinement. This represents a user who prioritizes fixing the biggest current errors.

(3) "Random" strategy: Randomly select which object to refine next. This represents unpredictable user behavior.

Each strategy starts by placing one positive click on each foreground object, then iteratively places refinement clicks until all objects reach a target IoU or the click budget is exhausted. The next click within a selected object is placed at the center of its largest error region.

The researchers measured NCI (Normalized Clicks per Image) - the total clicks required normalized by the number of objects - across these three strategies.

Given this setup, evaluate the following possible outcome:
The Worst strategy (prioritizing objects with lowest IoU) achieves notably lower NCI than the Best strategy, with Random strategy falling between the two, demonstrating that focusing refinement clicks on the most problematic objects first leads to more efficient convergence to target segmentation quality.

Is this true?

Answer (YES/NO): NO